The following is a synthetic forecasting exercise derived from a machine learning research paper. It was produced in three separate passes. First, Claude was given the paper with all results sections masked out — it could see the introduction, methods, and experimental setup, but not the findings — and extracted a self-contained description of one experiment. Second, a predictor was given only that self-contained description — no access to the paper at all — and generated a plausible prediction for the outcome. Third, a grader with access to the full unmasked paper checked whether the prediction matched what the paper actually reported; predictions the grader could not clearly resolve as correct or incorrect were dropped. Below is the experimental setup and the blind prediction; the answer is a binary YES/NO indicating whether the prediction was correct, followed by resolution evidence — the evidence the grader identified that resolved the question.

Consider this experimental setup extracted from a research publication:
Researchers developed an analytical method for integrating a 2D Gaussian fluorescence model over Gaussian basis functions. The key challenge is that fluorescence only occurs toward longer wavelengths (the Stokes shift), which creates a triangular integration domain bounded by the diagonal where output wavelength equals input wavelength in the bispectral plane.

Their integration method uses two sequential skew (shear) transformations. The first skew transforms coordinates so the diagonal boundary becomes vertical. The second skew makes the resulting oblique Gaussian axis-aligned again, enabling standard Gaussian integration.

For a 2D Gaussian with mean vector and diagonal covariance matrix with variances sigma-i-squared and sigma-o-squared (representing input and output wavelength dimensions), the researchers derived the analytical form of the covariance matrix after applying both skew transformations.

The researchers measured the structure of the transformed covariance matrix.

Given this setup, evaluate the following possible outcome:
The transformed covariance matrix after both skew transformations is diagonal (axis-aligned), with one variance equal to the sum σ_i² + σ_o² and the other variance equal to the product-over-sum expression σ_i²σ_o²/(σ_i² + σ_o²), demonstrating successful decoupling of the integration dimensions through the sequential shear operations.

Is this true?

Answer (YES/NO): YES